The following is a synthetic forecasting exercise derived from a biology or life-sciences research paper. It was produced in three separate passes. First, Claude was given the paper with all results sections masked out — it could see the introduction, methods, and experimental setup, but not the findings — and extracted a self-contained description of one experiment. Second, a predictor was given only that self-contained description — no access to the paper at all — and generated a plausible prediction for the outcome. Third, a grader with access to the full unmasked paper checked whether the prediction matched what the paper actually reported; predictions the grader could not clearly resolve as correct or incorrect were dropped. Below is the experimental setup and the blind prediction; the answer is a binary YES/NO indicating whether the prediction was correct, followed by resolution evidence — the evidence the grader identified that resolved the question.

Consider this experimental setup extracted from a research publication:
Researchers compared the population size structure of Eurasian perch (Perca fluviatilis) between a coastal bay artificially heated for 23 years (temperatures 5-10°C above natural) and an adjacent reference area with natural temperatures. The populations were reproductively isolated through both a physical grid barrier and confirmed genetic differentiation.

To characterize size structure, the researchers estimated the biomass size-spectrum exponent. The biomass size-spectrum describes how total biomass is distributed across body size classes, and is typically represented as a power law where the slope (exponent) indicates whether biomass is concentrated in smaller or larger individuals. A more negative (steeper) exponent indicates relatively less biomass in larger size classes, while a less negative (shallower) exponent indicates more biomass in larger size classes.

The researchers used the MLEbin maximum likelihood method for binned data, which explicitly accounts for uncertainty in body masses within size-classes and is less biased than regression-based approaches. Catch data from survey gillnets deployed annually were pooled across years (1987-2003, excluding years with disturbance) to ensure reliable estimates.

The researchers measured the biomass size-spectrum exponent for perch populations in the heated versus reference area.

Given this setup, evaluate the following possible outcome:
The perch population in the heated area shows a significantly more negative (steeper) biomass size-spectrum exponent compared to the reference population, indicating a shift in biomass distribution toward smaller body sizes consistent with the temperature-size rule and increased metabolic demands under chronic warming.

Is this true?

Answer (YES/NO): NO